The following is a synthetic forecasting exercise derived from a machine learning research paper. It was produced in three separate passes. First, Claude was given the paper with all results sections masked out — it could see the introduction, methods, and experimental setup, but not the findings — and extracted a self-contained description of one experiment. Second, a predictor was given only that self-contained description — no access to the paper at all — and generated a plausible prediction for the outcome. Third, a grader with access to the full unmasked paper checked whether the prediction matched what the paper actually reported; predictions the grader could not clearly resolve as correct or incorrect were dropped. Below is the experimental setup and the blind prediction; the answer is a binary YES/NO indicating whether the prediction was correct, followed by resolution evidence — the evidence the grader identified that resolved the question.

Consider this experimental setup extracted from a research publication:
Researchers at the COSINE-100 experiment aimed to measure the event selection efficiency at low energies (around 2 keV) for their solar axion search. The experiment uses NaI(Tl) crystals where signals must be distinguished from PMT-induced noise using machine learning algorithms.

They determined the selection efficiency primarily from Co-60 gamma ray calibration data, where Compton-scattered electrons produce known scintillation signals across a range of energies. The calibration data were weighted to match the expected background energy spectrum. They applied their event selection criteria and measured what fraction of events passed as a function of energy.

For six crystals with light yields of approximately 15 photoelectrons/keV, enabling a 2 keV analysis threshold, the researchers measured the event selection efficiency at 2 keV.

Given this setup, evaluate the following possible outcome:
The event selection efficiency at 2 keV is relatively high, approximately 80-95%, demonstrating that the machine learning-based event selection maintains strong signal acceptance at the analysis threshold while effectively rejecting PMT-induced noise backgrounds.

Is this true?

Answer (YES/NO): NO